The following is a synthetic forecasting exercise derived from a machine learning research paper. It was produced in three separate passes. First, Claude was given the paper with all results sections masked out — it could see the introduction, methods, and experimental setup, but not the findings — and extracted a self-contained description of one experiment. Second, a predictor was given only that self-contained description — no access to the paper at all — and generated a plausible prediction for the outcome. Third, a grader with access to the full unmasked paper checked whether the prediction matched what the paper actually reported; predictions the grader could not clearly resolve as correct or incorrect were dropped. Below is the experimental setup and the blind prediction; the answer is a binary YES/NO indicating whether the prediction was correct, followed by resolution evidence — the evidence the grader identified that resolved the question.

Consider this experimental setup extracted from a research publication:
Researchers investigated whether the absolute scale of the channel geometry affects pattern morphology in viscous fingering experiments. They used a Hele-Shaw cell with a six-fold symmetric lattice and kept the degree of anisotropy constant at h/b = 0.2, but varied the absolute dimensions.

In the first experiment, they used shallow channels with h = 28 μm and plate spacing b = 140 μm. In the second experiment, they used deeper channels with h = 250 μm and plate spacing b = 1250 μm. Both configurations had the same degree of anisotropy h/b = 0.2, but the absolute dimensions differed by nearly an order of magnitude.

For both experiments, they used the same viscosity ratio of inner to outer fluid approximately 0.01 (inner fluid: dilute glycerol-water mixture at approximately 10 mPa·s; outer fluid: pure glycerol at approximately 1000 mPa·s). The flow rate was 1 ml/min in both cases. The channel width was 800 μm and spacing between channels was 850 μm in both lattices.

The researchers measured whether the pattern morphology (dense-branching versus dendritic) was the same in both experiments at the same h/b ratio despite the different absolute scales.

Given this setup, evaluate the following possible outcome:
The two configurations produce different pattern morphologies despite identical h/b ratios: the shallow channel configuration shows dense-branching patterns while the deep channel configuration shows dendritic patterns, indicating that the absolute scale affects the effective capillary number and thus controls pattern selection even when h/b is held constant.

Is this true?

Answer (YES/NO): NO